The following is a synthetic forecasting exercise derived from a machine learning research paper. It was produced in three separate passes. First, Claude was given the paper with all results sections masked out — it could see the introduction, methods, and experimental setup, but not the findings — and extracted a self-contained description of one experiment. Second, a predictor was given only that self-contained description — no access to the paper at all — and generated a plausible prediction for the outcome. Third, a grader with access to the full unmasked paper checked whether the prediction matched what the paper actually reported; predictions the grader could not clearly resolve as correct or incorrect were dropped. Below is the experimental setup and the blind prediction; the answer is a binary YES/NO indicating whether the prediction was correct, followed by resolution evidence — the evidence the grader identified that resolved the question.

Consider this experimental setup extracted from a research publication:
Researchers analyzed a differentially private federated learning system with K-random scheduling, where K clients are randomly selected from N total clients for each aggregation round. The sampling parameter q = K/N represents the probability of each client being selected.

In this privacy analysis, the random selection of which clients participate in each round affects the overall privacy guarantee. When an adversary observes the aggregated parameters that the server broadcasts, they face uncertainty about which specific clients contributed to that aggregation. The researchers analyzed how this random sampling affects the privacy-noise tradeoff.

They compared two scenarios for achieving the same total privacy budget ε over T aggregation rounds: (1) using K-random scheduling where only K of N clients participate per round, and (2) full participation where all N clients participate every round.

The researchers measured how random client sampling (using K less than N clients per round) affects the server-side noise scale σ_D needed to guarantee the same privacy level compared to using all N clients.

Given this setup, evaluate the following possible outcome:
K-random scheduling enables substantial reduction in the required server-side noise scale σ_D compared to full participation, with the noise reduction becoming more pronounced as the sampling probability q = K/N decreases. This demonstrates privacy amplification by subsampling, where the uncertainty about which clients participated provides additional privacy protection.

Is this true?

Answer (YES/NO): NO